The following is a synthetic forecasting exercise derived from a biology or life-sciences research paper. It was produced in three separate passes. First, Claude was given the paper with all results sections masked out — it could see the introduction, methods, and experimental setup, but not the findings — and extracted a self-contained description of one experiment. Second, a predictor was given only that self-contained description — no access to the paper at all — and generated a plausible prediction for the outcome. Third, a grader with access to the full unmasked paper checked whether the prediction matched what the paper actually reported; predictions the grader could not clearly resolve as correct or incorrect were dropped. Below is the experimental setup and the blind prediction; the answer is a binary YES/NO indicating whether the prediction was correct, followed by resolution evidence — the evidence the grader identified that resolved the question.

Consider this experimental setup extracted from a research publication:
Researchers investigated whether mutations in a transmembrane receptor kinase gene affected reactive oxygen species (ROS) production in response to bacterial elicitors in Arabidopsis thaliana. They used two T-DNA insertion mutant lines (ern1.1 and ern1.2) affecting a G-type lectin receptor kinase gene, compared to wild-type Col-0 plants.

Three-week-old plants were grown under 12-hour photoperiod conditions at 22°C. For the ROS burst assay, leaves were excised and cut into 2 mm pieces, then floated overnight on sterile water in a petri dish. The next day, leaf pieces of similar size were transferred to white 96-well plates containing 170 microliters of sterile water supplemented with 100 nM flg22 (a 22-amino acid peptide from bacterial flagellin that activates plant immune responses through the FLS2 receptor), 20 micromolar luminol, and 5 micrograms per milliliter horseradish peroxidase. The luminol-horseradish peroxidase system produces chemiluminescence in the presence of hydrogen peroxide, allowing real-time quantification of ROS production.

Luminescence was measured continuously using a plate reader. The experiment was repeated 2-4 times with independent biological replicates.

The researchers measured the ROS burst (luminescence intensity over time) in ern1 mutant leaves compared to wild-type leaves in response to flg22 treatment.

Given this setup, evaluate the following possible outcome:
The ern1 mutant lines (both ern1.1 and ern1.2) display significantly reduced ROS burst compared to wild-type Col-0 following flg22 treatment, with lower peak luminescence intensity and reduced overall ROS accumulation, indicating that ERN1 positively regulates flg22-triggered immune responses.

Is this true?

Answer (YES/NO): NO